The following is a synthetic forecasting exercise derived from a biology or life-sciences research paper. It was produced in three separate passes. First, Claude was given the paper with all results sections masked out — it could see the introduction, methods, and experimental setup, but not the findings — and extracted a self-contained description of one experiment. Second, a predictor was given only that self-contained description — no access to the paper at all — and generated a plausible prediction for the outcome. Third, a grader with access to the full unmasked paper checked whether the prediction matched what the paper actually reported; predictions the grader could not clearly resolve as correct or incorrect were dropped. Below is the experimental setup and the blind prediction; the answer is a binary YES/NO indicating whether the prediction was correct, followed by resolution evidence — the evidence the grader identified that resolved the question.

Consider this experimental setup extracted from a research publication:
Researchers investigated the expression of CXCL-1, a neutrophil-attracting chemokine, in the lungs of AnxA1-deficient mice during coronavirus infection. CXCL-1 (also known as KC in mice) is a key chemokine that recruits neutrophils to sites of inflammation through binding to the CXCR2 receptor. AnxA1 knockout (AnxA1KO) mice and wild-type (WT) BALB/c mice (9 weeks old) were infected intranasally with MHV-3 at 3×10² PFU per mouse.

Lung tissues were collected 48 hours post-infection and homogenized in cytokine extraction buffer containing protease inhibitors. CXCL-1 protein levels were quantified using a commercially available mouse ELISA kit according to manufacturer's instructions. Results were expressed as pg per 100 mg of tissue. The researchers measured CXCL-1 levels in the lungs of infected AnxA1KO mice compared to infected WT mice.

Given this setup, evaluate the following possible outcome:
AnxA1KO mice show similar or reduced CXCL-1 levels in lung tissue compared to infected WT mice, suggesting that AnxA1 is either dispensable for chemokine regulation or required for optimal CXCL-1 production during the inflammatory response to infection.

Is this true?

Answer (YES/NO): NO